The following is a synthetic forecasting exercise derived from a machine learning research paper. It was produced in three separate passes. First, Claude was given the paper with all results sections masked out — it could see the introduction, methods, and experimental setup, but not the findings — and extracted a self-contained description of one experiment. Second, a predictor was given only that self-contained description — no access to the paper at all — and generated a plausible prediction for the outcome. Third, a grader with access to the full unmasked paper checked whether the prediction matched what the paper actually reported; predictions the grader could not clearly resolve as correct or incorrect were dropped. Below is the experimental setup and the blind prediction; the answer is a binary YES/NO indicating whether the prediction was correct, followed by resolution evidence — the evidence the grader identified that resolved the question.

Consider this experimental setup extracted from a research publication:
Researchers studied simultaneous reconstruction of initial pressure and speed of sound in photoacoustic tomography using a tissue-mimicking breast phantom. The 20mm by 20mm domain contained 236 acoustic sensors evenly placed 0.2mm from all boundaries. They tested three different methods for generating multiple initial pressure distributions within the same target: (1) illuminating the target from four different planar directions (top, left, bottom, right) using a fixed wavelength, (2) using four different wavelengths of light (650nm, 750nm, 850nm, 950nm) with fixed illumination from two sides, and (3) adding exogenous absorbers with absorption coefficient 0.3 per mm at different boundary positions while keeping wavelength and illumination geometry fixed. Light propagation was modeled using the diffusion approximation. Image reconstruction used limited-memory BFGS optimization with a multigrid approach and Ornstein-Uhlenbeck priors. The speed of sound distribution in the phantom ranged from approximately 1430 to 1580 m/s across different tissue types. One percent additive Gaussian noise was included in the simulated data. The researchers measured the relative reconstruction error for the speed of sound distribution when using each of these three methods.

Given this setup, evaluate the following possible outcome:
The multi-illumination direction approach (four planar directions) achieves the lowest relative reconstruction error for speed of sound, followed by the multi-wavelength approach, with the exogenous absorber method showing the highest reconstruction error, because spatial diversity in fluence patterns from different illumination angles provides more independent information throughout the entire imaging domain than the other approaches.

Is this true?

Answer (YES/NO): NO